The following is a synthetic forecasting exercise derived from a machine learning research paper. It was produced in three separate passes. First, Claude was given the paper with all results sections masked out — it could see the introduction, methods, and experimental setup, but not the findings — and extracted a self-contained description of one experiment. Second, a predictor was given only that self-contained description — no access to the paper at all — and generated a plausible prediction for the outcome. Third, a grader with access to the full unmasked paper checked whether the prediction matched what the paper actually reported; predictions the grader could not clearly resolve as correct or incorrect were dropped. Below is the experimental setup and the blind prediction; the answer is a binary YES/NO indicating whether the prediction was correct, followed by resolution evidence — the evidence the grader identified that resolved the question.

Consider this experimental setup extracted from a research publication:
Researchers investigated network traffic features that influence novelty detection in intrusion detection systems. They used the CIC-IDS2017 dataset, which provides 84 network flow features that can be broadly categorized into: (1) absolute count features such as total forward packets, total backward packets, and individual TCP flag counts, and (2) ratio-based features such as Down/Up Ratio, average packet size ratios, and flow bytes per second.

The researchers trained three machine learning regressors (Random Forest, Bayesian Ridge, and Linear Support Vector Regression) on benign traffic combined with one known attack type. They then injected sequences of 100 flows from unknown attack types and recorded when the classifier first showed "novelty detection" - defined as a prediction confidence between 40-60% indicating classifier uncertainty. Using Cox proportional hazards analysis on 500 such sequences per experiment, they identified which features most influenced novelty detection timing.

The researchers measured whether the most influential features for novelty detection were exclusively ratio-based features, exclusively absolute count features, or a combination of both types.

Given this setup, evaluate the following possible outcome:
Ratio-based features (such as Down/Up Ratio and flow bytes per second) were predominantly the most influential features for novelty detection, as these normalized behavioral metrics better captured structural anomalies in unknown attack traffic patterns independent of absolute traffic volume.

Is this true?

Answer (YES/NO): NO